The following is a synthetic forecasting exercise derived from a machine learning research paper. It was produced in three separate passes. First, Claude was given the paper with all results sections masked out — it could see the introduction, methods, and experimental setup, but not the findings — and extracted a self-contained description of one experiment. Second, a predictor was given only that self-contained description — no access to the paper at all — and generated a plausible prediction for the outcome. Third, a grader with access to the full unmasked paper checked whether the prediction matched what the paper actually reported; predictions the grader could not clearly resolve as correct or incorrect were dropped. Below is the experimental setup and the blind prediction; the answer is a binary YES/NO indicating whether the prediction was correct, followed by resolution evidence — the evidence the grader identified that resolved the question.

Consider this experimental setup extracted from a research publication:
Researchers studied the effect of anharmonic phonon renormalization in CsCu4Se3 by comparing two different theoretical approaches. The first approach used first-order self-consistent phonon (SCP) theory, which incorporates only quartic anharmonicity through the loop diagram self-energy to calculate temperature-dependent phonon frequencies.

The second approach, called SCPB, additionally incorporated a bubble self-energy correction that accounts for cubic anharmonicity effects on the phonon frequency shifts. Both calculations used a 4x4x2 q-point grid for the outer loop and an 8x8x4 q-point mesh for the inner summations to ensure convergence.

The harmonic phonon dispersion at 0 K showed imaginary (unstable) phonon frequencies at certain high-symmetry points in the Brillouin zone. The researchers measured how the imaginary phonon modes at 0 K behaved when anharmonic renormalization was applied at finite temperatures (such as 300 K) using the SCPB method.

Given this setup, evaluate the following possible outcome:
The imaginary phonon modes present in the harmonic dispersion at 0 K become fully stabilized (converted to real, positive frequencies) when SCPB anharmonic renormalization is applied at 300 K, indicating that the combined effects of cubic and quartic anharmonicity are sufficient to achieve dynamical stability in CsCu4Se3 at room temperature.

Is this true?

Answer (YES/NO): YES